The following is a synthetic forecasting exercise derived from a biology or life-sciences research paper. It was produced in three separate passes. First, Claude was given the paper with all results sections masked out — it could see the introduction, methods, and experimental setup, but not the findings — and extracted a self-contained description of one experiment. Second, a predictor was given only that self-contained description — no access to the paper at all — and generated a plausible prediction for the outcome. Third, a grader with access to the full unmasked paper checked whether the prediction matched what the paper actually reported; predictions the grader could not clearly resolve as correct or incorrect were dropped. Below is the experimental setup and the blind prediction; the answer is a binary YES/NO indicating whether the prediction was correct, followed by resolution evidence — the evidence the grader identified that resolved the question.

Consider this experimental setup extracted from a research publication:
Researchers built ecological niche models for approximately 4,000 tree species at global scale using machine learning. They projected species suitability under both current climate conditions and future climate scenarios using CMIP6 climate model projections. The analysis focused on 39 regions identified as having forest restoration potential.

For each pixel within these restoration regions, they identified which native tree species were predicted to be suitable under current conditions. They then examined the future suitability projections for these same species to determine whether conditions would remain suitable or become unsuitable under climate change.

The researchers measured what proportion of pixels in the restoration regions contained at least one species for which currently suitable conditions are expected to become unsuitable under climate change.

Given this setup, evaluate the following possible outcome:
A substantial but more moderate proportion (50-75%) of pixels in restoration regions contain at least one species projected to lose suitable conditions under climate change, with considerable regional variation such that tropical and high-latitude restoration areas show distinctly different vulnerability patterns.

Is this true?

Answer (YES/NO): NO